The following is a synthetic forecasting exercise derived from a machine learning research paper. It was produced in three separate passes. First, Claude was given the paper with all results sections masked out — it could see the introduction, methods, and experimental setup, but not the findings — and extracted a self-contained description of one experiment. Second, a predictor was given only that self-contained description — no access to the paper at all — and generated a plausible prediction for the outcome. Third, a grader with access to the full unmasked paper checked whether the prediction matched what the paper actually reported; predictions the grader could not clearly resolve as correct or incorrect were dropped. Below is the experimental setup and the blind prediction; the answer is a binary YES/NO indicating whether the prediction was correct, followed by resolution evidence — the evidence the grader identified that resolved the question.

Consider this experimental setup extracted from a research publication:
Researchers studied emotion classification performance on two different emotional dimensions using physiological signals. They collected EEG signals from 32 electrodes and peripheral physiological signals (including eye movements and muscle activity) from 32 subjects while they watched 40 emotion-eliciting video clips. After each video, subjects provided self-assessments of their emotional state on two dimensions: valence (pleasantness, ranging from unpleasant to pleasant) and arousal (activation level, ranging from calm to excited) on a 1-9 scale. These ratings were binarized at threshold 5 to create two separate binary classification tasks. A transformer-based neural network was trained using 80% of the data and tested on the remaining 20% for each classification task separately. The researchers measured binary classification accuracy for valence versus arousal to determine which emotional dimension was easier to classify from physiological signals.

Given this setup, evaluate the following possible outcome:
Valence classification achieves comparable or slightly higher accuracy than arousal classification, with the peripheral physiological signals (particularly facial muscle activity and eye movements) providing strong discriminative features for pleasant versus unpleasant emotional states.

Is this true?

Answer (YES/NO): NO